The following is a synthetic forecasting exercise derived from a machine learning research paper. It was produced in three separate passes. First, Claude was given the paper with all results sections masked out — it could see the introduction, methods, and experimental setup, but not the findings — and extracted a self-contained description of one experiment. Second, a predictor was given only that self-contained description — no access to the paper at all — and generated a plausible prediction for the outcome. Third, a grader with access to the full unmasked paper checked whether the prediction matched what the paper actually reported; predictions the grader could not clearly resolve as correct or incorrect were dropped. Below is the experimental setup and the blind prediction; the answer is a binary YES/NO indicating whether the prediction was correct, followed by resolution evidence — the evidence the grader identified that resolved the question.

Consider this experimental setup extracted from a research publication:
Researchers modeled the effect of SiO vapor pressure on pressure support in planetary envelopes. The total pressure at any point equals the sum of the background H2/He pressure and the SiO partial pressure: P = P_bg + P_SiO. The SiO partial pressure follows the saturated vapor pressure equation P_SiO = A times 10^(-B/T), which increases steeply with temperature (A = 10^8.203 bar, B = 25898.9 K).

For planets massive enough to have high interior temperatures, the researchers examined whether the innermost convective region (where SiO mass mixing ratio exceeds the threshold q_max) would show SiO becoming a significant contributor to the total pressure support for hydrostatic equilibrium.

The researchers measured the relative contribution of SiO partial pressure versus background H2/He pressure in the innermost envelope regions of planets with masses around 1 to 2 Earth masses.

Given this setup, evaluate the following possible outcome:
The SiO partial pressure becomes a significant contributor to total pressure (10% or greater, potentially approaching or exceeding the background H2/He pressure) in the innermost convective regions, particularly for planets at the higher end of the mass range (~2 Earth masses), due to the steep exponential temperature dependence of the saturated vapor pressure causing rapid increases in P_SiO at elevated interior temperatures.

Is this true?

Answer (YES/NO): YES